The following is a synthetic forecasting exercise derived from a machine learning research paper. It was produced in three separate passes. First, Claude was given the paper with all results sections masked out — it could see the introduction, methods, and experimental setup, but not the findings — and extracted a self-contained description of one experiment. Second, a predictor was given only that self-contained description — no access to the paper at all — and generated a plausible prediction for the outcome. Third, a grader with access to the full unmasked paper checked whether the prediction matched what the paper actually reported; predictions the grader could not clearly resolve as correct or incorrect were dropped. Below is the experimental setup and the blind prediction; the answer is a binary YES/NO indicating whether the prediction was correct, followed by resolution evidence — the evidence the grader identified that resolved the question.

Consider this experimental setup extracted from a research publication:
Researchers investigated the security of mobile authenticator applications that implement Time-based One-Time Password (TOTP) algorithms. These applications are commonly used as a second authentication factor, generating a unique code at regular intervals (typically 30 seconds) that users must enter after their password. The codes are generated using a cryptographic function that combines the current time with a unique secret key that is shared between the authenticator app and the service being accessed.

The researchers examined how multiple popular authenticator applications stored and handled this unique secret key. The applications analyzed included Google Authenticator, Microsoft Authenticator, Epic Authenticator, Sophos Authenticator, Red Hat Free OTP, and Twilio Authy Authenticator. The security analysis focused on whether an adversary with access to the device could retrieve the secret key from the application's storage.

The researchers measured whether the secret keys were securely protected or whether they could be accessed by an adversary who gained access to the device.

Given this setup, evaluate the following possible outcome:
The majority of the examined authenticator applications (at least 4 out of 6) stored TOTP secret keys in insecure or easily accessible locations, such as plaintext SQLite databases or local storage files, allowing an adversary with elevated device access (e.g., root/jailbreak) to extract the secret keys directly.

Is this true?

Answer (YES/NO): YES